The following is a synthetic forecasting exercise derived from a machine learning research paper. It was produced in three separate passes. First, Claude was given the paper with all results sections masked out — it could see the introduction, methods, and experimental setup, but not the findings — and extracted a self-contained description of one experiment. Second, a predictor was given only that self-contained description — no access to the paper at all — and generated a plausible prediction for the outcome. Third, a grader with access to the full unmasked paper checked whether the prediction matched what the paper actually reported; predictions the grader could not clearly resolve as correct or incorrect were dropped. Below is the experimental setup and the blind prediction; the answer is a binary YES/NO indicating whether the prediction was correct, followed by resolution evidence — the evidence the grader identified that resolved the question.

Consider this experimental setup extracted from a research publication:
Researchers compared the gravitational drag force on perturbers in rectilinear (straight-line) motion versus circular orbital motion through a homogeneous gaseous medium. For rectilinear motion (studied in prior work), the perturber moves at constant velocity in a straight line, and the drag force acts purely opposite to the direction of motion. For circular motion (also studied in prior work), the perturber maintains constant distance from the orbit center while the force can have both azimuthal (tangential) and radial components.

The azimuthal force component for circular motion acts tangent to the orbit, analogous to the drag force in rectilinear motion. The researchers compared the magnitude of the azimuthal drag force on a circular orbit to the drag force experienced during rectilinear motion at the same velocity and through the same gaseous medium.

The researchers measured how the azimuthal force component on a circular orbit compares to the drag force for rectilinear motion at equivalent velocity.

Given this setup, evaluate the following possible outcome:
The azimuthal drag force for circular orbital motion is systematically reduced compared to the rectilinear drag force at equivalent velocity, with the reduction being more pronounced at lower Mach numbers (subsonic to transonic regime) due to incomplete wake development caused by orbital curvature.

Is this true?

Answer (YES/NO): NO